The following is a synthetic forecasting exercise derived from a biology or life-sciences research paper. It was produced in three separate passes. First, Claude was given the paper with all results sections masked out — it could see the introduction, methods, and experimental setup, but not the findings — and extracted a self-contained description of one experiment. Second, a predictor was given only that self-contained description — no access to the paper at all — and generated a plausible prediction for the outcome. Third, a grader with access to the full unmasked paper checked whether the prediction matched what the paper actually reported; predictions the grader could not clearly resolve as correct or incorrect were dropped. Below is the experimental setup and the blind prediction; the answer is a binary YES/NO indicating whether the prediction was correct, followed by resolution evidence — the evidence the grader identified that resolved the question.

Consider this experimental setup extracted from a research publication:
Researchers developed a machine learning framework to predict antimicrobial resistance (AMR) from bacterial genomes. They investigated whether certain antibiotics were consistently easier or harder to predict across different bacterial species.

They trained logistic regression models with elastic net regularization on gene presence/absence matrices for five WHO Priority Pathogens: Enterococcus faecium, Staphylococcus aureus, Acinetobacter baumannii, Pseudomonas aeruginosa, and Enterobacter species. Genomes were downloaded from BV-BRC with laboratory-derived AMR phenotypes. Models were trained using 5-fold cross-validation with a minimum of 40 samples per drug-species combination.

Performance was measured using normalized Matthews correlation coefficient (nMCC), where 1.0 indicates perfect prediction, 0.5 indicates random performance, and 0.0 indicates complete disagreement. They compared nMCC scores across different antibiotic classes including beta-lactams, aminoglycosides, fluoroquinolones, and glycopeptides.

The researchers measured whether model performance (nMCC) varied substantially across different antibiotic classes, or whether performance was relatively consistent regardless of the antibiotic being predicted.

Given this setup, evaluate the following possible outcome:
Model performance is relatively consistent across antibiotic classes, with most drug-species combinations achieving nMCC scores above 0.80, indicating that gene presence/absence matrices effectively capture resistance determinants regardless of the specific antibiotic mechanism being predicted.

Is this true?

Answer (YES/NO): NO